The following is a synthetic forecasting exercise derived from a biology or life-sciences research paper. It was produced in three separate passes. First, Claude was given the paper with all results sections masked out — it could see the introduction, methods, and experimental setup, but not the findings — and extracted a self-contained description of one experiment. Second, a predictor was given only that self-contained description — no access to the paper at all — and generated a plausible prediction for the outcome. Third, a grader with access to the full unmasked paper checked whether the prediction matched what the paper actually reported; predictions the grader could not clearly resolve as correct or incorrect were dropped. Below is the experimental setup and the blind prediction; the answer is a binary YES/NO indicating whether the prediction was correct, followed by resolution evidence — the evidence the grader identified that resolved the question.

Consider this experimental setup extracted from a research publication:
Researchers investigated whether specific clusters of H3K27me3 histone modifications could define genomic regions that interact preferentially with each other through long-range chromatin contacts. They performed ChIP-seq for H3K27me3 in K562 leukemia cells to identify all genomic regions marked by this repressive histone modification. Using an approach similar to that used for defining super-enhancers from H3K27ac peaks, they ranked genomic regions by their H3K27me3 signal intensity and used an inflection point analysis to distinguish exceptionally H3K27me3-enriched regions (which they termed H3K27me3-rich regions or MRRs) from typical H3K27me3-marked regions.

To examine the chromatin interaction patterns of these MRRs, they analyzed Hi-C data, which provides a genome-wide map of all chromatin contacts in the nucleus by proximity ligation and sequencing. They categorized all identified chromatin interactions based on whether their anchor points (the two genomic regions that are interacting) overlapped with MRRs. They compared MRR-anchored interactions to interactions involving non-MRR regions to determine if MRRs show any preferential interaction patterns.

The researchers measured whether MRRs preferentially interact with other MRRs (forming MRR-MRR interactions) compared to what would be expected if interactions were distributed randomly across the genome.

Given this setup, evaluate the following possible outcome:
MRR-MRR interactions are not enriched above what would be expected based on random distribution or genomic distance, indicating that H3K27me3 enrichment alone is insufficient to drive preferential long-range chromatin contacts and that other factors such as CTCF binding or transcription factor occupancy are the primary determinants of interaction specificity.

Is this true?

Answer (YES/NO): NO